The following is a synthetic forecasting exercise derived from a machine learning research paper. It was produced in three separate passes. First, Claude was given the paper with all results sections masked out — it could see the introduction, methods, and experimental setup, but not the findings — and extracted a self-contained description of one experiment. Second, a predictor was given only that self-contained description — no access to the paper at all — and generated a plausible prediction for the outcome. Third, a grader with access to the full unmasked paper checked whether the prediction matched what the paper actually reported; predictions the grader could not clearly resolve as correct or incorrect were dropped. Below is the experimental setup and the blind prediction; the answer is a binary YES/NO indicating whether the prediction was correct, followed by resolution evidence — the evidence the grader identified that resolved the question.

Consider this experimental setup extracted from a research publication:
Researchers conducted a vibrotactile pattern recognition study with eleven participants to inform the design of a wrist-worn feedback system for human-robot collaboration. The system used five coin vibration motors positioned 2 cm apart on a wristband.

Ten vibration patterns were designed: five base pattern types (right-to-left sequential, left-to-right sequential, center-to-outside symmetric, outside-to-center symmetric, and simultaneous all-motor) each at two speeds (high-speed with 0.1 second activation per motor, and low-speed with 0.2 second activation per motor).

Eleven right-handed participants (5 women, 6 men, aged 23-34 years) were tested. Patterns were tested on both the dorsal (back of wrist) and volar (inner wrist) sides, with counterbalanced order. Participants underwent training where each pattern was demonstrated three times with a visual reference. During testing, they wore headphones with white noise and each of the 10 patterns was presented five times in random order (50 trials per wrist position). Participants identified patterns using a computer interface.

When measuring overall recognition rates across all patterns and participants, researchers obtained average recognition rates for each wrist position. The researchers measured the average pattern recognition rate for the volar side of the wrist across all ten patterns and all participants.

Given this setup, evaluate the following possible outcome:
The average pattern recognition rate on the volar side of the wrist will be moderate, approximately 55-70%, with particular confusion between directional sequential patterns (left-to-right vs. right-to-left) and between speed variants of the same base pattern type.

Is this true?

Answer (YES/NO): NO